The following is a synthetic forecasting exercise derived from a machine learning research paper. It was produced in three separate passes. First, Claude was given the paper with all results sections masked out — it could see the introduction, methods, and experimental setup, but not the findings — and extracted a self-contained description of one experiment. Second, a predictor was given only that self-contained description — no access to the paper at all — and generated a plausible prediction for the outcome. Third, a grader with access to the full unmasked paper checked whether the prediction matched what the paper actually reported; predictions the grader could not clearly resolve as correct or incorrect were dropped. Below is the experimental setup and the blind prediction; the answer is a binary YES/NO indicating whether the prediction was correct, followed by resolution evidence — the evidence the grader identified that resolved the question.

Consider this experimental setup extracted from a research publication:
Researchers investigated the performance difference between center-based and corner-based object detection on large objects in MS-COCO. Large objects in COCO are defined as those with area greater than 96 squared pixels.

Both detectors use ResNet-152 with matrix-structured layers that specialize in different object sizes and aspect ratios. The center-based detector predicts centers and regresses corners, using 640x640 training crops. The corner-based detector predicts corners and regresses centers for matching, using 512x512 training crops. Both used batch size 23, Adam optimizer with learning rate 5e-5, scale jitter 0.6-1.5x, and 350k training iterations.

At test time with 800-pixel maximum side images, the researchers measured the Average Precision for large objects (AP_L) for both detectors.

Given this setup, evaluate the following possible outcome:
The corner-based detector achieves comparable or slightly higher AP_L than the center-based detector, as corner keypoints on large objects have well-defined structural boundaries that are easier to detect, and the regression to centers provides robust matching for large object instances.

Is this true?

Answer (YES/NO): YES